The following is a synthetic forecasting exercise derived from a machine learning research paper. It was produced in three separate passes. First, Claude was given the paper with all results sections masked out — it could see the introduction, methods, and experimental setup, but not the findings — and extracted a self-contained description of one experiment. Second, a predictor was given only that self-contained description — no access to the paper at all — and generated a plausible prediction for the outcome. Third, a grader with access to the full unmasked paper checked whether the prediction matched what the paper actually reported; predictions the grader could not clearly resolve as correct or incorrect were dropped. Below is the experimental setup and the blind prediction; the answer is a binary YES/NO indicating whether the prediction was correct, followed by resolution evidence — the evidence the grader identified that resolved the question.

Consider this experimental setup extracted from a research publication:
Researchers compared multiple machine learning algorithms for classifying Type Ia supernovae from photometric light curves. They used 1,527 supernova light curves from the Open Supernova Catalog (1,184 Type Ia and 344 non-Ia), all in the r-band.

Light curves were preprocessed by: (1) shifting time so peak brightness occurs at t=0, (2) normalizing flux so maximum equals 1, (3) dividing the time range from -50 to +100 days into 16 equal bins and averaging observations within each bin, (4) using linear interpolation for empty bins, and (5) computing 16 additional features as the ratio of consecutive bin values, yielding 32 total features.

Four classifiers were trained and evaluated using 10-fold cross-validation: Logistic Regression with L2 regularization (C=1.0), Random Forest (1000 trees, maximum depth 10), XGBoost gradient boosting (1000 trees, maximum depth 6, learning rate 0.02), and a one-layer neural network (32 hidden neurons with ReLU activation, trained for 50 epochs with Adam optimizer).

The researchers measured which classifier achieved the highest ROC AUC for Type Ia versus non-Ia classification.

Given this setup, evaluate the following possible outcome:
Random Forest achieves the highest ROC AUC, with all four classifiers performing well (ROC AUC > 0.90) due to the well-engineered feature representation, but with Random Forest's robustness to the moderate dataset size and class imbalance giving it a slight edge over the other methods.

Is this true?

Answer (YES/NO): NO